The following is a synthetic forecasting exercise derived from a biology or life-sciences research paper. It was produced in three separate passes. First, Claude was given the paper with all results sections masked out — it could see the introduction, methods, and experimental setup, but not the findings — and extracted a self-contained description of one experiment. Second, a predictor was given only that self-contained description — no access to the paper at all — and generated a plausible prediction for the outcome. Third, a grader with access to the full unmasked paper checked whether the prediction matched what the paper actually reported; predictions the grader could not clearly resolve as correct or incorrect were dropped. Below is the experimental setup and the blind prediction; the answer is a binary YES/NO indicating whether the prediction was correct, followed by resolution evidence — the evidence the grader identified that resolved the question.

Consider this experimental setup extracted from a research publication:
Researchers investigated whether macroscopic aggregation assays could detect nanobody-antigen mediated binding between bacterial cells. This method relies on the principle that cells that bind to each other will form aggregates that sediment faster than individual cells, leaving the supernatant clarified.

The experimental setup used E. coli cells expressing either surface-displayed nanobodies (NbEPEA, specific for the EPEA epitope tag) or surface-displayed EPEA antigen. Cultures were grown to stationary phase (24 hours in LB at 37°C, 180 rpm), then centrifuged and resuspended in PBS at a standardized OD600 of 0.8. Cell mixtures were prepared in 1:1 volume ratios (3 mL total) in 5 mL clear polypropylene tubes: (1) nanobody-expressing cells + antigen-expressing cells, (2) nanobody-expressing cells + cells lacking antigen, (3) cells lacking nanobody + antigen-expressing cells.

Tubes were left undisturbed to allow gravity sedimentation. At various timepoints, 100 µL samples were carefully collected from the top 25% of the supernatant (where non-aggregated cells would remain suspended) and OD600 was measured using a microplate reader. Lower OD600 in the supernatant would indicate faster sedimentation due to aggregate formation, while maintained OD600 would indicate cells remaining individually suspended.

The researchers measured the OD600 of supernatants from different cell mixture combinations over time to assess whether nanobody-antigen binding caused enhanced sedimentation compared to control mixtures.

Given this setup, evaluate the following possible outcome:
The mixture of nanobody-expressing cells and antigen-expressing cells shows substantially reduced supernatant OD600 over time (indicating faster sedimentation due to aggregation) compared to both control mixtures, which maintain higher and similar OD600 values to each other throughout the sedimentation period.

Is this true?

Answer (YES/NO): YES